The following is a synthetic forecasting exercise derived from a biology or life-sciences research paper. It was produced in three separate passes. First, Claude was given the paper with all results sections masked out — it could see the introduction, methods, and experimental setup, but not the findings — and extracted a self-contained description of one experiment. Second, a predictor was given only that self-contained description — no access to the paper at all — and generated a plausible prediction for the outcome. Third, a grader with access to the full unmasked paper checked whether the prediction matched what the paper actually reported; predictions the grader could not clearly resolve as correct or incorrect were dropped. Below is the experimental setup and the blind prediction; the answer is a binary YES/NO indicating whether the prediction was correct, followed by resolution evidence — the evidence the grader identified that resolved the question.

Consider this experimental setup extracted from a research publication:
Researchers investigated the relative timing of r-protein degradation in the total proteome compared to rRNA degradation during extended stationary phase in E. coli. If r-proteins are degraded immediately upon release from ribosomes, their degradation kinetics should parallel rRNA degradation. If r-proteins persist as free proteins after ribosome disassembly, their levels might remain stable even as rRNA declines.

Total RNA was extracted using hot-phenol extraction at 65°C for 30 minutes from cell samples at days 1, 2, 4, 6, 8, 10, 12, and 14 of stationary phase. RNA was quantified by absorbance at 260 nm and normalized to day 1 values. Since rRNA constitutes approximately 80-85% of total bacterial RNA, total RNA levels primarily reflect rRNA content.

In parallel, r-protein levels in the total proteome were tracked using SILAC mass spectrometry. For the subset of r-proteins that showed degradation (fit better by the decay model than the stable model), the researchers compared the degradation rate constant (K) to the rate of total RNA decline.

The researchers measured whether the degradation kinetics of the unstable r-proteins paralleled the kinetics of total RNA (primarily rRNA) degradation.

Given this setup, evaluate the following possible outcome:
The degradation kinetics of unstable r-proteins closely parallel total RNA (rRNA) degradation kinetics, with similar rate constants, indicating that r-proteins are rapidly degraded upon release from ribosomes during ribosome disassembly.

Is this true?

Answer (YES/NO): YES